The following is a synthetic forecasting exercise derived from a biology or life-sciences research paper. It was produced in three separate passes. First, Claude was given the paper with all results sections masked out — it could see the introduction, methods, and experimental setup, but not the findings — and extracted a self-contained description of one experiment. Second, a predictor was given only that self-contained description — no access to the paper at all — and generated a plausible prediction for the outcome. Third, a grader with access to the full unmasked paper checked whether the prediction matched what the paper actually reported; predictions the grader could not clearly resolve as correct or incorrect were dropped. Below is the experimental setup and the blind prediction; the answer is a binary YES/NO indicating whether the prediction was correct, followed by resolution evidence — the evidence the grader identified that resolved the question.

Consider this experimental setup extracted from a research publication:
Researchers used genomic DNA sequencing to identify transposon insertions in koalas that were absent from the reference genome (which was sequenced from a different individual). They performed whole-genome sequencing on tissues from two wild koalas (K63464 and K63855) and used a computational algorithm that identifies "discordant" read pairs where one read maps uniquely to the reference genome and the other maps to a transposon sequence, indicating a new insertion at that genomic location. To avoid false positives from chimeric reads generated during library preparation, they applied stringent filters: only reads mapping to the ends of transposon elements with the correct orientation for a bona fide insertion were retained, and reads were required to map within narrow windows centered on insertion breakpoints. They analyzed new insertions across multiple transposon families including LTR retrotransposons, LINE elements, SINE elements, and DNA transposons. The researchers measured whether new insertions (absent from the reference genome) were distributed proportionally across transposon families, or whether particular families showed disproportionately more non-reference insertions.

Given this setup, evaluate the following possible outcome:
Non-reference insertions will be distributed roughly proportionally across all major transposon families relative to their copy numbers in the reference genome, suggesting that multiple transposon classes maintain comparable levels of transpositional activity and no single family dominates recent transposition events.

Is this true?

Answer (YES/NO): NO